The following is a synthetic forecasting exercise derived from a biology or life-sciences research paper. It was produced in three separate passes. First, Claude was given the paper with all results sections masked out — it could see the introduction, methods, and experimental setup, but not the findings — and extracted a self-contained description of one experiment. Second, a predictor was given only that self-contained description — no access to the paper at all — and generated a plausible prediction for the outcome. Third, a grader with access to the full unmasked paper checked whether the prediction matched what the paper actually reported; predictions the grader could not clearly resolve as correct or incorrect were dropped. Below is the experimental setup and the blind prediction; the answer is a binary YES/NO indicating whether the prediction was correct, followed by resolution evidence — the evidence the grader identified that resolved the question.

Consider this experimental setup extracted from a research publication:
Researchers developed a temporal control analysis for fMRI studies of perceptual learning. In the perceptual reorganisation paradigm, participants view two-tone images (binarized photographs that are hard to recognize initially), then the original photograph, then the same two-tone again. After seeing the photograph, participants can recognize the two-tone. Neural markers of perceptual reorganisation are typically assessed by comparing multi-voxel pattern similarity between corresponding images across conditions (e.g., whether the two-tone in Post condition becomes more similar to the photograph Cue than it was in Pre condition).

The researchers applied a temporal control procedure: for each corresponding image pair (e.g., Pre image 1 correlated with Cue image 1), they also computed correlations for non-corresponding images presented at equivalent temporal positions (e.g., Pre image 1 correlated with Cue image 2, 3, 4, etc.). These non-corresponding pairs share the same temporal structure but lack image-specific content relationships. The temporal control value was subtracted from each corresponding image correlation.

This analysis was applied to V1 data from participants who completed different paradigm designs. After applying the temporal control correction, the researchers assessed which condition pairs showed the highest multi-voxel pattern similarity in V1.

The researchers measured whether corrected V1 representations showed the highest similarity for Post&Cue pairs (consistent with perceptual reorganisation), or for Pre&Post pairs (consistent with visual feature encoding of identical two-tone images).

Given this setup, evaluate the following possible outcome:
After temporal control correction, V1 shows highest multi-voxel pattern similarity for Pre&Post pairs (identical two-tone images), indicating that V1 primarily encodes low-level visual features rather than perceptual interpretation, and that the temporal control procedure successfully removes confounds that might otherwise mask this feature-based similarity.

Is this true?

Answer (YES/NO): YES